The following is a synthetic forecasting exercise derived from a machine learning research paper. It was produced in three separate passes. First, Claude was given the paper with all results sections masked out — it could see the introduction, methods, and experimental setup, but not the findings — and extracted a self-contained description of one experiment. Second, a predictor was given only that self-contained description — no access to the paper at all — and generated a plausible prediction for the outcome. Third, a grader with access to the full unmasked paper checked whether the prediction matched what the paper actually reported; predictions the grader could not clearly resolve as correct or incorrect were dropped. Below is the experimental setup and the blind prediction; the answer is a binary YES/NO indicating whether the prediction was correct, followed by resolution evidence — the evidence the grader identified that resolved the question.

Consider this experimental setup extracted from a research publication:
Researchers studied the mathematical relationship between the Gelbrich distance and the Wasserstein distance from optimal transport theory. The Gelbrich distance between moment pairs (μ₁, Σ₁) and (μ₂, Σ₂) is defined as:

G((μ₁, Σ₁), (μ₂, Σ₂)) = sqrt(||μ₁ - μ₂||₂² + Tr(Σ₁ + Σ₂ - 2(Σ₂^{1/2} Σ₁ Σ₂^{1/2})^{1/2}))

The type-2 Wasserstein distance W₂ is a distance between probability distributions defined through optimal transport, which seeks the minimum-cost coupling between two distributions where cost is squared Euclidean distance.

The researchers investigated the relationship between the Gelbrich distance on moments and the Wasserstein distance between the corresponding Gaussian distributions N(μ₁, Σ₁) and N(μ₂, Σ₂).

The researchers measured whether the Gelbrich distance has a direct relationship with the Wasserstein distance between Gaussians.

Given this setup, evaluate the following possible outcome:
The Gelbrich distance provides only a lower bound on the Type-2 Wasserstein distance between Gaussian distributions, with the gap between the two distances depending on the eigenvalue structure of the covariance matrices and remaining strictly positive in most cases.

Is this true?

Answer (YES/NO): NO